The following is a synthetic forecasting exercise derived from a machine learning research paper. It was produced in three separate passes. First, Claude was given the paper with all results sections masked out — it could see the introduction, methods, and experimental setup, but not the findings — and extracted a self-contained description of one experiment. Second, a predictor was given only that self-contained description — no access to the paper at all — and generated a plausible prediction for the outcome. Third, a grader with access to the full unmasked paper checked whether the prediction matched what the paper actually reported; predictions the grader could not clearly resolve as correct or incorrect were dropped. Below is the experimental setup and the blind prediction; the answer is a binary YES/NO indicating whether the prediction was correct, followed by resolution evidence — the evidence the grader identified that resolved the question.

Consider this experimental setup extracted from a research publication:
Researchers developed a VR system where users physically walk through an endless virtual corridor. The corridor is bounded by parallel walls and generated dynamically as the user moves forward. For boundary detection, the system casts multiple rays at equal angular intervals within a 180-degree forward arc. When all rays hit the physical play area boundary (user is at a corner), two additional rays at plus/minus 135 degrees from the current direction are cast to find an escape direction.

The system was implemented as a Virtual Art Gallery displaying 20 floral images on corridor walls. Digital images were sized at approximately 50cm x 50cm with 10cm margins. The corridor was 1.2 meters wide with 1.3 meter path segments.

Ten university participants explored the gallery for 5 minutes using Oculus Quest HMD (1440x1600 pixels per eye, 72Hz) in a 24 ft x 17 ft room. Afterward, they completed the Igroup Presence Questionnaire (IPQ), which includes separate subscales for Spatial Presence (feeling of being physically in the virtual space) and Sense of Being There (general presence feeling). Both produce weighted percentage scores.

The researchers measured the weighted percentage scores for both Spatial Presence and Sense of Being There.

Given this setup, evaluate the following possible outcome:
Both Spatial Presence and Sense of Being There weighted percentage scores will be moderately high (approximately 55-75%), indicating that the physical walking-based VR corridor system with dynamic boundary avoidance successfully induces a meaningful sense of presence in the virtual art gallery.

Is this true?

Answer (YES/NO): YES